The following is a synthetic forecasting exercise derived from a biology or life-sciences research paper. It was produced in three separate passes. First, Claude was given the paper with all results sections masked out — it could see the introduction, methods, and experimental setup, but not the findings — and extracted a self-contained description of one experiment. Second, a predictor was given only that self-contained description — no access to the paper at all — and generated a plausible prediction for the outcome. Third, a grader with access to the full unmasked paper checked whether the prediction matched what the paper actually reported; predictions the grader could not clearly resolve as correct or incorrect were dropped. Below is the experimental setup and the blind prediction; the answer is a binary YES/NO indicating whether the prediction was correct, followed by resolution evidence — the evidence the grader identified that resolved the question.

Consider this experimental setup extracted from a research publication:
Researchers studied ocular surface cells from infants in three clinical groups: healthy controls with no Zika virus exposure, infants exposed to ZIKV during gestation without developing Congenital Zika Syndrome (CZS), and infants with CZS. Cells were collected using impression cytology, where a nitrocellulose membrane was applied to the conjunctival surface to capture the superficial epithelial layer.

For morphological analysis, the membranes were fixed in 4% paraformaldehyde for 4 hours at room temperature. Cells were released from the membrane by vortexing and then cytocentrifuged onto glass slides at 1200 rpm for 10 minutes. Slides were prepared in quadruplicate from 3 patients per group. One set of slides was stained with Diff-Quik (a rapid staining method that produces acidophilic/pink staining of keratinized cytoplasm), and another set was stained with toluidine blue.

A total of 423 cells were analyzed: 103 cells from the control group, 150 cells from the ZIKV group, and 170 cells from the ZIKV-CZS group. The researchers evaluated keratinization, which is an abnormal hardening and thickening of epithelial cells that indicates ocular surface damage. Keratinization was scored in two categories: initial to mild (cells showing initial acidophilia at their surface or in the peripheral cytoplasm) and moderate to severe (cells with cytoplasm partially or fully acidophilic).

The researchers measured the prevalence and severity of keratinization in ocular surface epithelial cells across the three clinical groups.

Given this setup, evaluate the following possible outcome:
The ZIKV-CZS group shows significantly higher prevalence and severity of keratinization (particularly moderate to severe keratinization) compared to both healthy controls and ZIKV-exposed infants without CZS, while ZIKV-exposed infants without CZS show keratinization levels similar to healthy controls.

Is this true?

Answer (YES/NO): NO